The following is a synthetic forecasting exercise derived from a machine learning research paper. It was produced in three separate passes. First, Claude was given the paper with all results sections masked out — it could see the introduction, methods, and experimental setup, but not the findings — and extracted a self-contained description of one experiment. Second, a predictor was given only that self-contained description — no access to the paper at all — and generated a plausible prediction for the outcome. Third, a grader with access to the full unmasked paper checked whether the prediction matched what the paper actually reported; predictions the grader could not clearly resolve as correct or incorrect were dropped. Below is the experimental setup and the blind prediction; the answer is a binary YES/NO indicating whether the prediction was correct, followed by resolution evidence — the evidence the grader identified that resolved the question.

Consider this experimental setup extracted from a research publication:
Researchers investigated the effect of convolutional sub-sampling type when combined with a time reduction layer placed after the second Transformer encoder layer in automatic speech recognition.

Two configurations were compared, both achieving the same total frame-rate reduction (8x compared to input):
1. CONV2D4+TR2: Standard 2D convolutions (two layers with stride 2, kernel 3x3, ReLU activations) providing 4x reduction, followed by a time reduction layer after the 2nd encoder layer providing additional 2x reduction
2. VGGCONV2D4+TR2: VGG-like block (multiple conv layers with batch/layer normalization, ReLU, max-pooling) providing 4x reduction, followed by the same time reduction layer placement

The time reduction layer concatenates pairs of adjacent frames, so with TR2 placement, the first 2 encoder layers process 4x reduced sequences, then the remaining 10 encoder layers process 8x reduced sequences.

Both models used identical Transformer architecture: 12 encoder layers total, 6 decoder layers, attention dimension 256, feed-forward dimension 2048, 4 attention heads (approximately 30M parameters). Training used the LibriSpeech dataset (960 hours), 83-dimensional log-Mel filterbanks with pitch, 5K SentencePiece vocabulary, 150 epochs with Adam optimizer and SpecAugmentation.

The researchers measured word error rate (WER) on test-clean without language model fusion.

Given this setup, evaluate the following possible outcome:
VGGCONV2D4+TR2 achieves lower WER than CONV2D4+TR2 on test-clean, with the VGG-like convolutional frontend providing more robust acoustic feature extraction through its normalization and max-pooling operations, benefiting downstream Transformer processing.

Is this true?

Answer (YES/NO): YES